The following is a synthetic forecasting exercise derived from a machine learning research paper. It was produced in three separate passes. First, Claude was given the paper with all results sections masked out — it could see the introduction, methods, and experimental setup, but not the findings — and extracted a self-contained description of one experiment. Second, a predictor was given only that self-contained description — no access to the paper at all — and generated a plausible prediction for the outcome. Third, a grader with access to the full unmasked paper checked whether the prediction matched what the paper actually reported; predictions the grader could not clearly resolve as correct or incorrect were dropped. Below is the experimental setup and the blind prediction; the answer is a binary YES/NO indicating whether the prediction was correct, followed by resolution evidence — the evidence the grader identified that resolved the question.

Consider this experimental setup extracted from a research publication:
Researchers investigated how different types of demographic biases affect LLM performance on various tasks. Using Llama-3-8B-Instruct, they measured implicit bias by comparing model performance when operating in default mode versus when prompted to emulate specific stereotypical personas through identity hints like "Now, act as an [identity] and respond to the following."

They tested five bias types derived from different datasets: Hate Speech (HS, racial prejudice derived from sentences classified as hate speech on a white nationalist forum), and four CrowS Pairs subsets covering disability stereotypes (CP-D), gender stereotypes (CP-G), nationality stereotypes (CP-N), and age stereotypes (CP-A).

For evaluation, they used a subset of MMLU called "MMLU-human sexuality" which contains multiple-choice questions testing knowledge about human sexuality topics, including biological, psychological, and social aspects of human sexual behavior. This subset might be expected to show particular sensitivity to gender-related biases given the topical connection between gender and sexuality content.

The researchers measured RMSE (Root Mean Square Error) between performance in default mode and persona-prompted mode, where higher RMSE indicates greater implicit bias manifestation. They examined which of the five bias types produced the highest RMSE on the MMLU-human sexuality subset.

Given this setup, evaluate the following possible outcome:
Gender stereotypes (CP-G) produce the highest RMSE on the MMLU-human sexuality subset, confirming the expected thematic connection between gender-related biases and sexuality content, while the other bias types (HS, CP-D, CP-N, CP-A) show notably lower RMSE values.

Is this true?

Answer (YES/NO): NO